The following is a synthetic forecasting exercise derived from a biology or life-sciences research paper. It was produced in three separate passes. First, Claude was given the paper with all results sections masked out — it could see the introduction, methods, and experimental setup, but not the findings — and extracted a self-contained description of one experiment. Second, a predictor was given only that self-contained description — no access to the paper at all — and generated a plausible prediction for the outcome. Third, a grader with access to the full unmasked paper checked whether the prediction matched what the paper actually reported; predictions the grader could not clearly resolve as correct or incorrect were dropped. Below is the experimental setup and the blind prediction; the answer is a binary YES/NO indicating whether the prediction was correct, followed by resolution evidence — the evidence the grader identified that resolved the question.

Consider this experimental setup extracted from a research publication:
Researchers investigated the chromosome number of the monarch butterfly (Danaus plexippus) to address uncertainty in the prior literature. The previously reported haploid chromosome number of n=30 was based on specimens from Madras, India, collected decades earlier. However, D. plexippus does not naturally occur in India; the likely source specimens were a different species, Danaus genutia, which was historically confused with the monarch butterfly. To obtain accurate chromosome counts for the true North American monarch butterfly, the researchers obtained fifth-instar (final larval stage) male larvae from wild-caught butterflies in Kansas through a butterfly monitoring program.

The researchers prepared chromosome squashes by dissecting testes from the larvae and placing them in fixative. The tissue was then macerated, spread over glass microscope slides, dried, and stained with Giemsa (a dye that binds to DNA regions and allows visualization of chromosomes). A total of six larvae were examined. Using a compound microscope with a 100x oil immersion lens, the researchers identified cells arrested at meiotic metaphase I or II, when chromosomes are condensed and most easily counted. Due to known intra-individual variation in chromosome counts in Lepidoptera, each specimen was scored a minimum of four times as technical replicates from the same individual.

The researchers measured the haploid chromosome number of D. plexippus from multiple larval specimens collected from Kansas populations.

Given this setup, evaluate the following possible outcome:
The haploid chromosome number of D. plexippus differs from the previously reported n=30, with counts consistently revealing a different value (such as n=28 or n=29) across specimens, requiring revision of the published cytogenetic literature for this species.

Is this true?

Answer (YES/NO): YES